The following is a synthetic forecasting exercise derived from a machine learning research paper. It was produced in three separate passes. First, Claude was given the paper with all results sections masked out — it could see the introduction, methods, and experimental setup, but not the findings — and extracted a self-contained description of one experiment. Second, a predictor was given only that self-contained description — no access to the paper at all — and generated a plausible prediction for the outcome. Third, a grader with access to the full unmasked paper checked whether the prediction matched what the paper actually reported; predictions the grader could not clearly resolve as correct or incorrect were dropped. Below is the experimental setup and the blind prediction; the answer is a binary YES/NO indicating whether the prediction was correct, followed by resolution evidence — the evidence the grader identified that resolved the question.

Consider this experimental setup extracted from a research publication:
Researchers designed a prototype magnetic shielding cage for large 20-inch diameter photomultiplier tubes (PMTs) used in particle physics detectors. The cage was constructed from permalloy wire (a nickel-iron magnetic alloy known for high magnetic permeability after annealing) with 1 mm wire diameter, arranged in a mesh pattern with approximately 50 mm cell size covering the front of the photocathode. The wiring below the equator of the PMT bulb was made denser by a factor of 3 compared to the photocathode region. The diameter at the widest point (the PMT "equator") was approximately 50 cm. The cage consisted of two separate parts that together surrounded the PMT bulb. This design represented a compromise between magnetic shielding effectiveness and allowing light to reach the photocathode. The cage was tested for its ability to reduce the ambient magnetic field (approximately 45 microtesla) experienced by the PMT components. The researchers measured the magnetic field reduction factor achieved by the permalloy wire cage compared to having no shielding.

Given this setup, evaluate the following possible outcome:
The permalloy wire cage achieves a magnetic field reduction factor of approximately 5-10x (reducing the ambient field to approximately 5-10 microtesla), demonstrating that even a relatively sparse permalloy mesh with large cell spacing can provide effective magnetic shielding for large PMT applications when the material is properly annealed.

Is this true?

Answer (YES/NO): NO